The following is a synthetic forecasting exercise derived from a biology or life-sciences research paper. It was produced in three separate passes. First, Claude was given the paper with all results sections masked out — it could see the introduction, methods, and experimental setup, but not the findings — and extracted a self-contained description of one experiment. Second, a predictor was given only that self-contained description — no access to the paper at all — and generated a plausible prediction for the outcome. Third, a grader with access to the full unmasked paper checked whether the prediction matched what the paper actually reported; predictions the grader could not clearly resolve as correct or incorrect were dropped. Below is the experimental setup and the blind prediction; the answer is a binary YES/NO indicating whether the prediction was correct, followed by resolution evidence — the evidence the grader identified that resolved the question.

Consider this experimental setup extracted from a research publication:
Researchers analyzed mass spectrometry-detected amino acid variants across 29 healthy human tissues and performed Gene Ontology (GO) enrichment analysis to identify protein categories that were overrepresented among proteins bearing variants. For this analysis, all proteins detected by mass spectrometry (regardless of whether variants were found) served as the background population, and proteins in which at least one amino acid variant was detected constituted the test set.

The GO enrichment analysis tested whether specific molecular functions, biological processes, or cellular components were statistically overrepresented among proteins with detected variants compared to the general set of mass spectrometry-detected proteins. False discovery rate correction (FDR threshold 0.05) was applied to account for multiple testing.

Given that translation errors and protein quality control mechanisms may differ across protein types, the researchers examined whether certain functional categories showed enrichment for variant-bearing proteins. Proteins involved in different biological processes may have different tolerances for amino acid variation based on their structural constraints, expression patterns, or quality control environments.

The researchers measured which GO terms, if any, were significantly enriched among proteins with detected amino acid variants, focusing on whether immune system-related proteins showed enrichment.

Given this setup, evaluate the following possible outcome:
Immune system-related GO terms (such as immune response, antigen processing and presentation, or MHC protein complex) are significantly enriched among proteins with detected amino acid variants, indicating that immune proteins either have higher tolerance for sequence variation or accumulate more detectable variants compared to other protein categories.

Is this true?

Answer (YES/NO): NO